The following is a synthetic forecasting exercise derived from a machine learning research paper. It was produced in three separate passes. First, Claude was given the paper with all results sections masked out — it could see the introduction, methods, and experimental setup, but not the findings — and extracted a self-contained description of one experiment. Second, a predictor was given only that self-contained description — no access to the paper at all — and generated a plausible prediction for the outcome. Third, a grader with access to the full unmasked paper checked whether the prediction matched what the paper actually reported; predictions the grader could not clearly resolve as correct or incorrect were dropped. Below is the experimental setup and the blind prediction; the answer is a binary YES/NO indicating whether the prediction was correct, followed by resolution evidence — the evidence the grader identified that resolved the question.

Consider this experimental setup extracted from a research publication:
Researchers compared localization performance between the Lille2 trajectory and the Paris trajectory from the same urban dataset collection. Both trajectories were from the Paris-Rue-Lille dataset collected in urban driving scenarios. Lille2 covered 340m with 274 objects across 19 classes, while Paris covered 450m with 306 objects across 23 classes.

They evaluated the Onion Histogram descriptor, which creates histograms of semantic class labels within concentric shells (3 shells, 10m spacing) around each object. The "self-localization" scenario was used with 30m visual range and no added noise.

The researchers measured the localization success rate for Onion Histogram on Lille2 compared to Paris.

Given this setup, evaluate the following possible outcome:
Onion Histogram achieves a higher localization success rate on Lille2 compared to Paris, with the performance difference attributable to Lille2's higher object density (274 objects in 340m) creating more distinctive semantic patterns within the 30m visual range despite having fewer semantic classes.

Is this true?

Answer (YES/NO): YES